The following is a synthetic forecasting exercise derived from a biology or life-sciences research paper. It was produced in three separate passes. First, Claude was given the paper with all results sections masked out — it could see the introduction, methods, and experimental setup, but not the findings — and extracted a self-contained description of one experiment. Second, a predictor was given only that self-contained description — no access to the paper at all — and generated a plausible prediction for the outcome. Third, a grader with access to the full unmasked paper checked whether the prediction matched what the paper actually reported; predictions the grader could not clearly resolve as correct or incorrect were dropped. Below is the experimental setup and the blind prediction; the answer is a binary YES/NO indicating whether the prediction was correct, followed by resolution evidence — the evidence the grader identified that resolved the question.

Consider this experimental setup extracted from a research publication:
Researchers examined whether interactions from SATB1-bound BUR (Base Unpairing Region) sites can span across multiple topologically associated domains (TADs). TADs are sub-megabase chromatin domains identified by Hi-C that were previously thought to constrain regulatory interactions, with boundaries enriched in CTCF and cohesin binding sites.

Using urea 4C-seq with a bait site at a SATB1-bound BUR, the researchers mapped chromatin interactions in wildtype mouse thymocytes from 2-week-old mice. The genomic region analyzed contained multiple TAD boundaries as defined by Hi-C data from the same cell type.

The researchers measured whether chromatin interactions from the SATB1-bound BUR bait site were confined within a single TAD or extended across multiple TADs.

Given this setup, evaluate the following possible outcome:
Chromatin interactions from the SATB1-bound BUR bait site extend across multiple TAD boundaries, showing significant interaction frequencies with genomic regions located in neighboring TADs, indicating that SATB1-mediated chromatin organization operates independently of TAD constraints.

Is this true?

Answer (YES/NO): YES